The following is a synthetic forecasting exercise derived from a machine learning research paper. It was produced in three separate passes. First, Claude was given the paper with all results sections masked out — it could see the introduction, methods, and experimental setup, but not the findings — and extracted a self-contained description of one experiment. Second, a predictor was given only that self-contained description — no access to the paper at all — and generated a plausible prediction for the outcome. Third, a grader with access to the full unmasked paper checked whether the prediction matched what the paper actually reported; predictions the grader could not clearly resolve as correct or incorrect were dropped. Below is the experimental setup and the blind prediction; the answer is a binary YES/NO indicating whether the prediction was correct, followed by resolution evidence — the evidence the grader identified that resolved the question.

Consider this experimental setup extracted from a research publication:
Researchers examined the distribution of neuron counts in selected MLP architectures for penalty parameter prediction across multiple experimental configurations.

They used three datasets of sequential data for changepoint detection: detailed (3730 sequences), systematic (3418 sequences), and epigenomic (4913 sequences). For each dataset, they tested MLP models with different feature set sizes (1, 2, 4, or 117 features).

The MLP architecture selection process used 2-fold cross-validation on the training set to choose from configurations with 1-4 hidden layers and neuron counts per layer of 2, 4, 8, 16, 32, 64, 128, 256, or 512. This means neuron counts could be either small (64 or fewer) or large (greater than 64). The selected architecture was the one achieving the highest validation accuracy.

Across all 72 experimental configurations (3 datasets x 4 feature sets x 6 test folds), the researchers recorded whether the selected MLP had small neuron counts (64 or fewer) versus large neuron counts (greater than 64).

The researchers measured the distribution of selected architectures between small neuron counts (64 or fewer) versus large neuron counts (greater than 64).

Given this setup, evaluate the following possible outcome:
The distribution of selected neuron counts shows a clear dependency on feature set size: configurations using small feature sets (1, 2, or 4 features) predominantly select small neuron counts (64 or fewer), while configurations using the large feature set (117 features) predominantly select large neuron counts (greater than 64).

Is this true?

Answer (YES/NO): NO